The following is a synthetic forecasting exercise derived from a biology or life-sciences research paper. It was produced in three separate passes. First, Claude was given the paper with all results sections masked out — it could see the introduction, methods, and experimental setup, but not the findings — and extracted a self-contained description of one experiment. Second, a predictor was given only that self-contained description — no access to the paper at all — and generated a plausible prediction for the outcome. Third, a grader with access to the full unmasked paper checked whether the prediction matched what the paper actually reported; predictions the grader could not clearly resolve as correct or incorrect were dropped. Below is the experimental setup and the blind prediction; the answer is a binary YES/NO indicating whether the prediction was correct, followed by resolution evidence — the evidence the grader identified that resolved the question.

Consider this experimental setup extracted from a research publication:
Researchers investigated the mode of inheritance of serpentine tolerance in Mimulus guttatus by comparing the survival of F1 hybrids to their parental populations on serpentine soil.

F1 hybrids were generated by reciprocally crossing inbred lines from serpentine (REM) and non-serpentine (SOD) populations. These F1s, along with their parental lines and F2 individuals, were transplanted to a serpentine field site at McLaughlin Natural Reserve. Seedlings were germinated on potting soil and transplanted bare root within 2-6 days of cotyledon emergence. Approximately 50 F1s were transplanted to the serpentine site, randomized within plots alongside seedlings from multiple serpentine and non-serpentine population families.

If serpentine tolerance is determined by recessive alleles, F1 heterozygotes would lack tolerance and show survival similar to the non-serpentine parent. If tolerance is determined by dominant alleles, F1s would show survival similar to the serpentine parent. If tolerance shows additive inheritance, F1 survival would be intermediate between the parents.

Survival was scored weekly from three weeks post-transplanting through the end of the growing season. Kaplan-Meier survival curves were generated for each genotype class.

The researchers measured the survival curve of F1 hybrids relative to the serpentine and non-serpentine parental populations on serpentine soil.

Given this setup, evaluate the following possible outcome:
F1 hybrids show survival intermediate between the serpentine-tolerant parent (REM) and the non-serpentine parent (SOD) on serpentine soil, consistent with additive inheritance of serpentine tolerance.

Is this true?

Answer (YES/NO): NO